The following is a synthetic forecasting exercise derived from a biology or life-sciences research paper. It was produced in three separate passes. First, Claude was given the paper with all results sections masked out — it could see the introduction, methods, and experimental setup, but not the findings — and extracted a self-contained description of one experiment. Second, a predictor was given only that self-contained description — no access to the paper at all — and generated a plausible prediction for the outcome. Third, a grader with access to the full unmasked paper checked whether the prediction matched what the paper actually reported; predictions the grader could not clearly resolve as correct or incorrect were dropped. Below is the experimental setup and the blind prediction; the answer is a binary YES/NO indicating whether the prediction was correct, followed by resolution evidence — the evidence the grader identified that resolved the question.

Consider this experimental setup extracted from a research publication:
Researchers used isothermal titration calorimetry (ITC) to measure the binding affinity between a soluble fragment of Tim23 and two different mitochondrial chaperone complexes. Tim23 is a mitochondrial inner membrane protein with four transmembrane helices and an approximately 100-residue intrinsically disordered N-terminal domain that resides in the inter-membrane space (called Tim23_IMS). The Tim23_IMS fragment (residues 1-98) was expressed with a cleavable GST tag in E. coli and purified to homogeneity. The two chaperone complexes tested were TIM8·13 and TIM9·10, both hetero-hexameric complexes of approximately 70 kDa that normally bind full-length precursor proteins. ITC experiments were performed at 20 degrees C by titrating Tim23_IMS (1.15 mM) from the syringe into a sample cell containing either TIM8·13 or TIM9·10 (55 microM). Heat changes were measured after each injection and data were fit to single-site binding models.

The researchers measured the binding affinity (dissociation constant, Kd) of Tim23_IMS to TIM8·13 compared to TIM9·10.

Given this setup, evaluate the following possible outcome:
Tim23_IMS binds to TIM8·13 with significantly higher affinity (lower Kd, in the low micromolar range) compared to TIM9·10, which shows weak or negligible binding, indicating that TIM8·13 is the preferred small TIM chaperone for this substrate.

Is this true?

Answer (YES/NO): NO